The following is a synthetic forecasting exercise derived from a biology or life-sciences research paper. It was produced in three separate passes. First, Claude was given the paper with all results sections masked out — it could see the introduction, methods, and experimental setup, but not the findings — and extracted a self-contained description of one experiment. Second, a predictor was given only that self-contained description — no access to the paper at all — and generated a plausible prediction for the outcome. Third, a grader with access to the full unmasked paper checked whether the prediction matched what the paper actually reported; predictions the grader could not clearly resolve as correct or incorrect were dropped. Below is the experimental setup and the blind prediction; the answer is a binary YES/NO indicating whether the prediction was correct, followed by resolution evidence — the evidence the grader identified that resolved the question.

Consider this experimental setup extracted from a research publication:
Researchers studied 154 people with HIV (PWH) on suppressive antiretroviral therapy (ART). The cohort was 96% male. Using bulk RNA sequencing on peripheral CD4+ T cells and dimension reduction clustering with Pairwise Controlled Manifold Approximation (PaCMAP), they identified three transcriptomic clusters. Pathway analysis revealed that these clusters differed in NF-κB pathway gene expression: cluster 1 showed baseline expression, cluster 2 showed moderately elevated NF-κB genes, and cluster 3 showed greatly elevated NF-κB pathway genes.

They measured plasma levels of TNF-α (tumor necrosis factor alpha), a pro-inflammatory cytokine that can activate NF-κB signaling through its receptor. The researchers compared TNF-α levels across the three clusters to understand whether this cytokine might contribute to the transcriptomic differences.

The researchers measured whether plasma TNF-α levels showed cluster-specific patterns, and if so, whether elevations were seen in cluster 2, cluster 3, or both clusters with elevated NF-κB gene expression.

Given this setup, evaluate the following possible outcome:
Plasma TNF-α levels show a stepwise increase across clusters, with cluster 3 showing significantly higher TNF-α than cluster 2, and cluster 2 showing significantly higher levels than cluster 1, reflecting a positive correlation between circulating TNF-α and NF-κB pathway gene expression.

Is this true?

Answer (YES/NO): YES